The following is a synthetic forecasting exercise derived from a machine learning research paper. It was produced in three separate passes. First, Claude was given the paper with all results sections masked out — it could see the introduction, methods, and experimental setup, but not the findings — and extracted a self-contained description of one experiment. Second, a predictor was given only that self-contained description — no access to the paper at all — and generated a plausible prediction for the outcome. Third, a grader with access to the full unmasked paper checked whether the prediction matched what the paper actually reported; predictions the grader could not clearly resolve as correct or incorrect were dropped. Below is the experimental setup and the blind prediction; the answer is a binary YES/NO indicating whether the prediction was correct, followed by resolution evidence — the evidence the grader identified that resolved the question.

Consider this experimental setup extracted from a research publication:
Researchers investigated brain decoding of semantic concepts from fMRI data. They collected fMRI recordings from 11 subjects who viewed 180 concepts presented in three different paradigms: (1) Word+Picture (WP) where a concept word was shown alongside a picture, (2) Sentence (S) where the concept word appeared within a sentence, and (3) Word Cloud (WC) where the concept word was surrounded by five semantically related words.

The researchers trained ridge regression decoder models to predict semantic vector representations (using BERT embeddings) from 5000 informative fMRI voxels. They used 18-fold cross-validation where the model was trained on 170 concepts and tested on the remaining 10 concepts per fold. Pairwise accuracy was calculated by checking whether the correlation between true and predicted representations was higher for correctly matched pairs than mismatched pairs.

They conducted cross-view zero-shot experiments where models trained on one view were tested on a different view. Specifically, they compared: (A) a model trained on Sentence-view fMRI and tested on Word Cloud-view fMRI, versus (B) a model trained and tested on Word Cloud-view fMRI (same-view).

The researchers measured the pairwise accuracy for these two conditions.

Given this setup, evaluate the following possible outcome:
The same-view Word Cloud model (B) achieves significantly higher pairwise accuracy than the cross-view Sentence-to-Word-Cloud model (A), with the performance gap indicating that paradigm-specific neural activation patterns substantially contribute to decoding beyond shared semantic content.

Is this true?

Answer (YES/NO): NO